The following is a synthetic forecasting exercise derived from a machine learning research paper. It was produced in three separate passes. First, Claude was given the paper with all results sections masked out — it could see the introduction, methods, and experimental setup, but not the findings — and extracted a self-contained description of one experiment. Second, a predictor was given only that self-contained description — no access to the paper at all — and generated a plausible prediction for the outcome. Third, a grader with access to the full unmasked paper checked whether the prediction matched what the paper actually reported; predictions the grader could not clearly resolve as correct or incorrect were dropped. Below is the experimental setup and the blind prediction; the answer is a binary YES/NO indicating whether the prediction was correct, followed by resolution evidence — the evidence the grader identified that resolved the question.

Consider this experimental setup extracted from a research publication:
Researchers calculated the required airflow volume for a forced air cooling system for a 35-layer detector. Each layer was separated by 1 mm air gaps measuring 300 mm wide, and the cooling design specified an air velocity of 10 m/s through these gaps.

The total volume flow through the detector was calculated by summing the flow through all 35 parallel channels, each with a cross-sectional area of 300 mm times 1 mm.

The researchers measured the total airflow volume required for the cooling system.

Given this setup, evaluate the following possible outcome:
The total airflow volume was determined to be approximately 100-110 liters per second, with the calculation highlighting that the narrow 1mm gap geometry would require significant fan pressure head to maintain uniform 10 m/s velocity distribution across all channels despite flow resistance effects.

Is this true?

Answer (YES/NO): NO